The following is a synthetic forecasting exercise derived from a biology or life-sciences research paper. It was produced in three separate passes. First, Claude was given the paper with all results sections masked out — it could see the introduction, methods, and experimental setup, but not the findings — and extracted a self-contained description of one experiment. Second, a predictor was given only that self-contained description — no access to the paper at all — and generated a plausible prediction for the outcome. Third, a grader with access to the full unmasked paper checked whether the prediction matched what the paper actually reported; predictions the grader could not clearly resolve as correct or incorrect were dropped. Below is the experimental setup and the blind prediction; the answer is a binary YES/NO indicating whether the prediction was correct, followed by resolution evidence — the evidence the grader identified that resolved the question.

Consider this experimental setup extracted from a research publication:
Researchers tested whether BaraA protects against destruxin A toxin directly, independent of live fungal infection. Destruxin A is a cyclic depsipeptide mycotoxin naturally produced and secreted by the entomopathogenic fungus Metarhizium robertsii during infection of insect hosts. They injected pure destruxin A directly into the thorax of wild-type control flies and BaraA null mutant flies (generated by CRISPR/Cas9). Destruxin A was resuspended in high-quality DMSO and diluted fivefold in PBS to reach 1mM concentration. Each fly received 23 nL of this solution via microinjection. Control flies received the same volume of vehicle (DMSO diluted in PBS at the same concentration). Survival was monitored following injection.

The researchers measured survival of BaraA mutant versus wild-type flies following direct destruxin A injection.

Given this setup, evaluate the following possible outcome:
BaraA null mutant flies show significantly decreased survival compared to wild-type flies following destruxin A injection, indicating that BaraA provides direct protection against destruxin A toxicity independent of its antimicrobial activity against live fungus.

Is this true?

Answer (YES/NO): YES